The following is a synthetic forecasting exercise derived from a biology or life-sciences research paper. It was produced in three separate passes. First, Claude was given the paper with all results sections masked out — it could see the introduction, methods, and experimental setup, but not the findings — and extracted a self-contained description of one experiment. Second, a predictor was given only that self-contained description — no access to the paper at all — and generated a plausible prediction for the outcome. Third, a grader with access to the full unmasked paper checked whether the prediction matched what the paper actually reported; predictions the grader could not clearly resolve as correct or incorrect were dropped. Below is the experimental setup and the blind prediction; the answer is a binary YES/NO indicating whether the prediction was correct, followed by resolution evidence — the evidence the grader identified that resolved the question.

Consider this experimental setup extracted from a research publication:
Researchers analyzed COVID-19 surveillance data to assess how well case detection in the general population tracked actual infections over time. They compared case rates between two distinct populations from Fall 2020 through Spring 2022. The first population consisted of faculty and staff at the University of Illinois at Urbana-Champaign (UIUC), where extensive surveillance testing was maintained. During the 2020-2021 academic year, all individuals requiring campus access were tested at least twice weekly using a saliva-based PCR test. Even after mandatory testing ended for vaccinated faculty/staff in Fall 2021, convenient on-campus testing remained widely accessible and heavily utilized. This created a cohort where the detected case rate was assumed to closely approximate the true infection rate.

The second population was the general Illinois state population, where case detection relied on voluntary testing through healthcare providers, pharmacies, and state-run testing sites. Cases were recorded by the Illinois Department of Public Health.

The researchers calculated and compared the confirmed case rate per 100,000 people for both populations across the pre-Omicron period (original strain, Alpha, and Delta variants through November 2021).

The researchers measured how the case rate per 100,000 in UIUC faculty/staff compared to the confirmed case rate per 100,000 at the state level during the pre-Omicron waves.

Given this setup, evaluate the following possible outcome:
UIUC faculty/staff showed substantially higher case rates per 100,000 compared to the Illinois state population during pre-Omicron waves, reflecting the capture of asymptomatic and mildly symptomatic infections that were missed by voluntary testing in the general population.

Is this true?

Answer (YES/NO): NO